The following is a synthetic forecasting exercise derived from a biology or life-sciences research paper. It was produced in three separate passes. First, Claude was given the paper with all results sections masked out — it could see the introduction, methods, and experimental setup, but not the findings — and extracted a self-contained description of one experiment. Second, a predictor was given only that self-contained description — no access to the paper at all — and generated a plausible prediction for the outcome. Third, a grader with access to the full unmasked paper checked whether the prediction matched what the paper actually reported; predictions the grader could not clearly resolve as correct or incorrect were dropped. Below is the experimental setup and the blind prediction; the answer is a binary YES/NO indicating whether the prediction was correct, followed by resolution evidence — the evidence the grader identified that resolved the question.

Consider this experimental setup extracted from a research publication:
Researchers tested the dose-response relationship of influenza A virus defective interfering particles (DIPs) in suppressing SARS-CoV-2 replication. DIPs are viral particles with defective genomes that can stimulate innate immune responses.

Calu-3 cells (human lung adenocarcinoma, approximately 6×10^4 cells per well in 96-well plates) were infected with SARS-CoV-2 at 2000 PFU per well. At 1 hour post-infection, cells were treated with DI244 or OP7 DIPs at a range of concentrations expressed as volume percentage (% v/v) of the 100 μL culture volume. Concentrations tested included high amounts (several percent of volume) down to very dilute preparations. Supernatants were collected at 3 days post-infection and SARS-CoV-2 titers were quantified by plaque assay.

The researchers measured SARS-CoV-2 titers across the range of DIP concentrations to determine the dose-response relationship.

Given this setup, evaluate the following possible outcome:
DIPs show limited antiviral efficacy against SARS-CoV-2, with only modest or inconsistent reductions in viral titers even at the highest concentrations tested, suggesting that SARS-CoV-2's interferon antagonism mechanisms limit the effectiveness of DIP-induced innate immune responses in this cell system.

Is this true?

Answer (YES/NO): NO